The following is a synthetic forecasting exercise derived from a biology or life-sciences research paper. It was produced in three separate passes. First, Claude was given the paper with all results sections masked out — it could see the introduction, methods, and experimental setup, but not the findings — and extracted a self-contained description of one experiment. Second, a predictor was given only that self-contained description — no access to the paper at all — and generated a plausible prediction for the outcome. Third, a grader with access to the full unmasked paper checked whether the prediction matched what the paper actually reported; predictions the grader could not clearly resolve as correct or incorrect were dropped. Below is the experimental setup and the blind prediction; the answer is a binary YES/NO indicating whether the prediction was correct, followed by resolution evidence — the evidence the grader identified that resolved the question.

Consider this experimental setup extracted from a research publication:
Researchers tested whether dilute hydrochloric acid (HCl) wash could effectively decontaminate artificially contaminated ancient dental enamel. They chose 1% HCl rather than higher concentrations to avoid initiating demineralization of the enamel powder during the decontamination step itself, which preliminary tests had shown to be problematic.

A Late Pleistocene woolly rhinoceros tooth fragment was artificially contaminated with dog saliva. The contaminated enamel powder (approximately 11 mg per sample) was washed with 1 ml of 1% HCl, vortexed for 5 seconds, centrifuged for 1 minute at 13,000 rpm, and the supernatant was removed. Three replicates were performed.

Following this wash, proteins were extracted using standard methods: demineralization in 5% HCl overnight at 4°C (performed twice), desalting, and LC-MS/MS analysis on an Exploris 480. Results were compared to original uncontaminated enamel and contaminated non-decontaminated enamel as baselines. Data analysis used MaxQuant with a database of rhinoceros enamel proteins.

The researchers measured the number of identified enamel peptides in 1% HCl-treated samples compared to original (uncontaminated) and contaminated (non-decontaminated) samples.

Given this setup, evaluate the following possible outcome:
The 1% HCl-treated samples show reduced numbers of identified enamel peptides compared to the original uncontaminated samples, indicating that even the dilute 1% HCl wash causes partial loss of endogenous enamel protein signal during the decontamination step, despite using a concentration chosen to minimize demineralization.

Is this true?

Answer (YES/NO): NO